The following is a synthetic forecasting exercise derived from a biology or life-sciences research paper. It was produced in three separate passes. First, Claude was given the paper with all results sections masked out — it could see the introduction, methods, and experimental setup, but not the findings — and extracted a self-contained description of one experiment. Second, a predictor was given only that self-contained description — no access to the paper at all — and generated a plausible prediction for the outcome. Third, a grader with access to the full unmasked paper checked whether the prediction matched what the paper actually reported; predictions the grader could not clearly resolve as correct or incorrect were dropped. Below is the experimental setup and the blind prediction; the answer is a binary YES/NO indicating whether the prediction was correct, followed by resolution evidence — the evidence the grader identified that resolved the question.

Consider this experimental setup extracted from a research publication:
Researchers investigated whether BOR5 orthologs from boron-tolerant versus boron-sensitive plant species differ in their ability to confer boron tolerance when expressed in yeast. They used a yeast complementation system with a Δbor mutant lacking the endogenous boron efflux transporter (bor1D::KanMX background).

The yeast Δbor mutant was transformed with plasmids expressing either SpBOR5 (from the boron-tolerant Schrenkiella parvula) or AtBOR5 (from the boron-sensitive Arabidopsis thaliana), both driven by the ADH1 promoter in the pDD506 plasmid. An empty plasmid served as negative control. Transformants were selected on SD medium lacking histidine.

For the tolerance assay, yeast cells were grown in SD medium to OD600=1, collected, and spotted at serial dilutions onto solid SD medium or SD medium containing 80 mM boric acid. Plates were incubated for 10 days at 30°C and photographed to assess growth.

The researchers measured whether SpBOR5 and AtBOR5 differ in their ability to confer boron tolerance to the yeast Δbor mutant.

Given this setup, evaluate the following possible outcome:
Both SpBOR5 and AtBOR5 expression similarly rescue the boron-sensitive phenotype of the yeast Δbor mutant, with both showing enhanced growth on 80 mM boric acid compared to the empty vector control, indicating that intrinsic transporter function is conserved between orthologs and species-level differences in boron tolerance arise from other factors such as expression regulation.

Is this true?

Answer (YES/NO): NO